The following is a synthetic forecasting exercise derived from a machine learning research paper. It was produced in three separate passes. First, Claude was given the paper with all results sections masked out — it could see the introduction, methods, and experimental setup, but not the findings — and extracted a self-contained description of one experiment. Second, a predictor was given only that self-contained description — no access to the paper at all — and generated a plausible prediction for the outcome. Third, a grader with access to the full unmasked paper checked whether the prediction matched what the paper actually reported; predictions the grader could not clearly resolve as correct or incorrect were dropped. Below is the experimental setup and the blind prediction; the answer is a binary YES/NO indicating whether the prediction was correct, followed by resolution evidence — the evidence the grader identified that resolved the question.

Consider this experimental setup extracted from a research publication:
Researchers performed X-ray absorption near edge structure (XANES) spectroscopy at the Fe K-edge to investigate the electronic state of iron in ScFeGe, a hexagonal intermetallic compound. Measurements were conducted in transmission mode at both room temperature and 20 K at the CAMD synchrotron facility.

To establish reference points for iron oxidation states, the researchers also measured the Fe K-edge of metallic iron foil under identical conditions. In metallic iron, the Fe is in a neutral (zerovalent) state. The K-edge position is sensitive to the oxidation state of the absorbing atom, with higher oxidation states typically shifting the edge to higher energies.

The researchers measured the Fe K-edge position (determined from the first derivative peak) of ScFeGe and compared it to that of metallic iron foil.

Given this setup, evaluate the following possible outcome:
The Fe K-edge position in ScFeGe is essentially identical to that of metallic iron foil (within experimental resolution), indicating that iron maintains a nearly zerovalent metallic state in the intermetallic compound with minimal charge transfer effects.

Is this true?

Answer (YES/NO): NO